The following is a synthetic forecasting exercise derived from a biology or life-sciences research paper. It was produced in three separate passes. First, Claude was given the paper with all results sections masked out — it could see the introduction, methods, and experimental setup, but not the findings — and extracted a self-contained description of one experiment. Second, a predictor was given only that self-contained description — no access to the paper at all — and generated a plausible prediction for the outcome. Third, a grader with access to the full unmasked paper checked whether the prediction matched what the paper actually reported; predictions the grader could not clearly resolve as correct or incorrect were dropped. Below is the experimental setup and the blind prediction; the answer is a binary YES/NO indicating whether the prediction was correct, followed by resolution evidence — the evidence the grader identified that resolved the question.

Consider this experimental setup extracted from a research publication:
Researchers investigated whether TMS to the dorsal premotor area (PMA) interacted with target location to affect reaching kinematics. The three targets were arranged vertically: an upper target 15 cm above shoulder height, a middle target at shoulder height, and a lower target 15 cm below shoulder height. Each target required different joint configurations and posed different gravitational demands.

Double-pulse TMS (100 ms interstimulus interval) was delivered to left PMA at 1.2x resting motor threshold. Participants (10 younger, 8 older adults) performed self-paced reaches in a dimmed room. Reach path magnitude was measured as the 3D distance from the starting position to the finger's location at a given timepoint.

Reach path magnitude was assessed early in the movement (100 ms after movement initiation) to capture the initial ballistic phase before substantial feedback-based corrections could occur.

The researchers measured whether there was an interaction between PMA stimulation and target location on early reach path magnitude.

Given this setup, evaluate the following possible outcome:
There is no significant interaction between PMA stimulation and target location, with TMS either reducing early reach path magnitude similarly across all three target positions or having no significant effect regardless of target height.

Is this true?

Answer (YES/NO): NO